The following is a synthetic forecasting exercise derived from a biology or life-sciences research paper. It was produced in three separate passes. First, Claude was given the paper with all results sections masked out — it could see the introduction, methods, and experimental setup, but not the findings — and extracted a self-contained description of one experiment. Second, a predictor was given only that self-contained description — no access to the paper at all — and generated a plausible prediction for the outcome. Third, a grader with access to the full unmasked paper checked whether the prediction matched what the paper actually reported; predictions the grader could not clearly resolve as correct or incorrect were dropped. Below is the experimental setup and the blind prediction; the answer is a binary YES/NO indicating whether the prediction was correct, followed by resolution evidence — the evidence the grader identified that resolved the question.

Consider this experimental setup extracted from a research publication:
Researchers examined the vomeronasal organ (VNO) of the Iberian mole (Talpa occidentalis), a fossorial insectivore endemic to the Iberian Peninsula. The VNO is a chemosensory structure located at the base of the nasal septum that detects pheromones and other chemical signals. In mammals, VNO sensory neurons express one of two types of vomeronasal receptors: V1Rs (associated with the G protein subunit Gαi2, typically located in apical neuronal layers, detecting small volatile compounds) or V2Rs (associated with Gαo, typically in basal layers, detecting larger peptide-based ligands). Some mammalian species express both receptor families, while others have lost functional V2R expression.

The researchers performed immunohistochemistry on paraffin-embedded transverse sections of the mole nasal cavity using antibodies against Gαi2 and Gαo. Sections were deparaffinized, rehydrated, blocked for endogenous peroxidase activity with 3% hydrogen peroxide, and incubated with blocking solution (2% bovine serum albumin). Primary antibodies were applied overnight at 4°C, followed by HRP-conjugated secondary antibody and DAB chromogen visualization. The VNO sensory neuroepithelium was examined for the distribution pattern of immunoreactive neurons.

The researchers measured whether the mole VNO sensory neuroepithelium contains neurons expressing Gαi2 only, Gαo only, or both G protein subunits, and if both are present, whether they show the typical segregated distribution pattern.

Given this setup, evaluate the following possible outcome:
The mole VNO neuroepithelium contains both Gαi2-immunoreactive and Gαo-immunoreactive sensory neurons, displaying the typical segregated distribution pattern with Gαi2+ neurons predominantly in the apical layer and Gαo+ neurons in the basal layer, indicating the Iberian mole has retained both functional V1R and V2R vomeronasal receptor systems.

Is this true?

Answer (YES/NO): NO